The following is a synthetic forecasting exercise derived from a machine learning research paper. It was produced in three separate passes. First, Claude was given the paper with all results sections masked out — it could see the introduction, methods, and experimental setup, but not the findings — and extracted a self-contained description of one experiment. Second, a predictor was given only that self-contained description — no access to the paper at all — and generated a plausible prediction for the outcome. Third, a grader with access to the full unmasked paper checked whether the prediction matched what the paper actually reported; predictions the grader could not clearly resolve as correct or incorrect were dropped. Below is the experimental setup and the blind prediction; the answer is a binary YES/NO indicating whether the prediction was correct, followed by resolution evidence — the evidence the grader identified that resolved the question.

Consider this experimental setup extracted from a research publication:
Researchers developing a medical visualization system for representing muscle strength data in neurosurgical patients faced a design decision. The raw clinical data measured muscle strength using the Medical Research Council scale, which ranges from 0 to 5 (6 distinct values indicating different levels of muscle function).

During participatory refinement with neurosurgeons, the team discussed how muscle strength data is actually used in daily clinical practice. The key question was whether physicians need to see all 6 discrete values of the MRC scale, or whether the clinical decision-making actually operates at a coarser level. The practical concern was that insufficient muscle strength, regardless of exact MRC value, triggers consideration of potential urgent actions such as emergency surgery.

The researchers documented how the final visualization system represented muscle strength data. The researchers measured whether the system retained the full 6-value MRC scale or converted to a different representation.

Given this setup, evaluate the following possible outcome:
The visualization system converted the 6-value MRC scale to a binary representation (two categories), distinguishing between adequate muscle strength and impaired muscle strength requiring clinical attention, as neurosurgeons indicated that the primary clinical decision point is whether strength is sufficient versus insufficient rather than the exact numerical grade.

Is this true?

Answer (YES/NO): NO